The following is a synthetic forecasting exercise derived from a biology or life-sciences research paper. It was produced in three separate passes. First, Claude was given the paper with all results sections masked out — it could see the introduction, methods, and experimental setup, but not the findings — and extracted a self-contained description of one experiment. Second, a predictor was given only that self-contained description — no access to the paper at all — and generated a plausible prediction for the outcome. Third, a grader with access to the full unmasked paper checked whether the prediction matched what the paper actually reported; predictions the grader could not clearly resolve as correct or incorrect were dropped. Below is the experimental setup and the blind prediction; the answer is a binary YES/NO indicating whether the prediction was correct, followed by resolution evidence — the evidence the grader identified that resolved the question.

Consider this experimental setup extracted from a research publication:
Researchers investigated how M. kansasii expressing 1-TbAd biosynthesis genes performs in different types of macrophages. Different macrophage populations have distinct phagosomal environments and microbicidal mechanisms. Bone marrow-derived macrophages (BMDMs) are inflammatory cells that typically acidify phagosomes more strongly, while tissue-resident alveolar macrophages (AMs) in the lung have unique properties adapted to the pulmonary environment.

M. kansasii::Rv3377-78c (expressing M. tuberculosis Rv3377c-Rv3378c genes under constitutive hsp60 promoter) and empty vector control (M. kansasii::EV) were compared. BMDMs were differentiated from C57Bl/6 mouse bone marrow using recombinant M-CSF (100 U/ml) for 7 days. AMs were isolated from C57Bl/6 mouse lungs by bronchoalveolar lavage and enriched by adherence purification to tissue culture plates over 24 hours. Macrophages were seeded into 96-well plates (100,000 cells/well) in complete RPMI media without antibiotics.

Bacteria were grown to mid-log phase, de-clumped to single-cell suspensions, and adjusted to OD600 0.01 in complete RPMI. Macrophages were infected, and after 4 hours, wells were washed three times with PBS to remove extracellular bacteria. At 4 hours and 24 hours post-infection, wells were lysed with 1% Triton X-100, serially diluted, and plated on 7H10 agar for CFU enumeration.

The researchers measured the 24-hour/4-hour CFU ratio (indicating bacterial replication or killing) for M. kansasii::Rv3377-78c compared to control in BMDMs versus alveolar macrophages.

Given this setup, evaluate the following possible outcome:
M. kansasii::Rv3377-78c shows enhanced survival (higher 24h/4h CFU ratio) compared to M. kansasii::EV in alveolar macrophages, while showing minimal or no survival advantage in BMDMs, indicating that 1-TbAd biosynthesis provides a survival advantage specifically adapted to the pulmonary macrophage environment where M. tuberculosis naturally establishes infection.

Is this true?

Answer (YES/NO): YES